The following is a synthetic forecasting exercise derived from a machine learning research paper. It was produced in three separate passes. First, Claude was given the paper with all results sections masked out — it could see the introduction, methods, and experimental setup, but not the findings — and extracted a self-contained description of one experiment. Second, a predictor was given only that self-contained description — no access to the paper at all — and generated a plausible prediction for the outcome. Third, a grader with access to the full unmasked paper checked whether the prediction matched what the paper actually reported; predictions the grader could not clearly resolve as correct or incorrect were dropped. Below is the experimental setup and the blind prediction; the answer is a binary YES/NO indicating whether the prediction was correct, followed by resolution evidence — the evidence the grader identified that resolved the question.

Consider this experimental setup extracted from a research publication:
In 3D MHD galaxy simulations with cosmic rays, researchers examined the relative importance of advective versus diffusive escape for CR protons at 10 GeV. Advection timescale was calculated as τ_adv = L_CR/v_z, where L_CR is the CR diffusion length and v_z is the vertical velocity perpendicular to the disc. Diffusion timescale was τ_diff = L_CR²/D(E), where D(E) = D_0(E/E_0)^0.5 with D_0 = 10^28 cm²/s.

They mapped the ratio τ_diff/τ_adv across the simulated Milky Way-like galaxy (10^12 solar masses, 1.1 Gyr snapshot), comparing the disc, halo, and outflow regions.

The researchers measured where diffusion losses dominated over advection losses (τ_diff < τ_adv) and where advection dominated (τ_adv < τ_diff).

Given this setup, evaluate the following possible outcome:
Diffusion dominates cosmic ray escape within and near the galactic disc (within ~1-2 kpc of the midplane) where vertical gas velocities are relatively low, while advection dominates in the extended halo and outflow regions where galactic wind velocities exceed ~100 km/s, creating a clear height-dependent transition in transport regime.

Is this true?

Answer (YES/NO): NO